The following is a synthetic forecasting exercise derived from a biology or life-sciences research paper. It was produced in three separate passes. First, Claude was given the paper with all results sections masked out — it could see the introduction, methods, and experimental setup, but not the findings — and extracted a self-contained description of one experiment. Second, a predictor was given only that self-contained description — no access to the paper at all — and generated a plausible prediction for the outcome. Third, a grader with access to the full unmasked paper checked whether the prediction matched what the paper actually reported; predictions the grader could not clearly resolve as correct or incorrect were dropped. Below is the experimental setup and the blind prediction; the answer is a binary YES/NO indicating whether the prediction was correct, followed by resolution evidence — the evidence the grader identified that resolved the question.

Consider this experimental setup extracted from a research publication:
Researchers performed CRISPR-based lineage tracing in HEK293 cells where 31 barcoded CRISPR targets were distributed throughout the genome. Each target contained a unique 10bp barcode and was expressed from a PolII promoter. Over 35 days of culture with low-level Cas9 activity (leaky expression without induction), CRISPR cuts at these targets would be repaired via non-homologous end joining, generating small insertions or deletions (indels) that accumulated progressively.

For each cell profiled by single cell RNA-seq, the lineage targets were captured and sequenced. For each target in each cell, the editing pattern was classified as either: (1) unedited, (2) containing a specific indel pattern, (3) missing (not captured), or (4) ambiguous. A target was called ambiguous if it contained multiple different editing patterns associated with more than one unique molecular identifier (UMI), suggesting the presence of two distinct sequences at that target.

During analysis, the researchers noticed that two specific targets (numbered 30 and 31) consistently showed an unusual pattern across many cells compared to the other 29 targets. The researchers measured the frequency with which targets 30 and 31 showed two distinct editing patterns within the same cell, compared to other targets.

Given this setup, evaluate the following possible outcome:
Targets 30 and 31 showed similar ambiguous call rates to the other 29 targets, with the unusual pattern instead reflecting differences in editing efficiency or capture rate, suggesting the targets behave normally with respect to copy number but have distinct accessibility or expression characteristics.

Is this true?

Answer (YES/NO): NO